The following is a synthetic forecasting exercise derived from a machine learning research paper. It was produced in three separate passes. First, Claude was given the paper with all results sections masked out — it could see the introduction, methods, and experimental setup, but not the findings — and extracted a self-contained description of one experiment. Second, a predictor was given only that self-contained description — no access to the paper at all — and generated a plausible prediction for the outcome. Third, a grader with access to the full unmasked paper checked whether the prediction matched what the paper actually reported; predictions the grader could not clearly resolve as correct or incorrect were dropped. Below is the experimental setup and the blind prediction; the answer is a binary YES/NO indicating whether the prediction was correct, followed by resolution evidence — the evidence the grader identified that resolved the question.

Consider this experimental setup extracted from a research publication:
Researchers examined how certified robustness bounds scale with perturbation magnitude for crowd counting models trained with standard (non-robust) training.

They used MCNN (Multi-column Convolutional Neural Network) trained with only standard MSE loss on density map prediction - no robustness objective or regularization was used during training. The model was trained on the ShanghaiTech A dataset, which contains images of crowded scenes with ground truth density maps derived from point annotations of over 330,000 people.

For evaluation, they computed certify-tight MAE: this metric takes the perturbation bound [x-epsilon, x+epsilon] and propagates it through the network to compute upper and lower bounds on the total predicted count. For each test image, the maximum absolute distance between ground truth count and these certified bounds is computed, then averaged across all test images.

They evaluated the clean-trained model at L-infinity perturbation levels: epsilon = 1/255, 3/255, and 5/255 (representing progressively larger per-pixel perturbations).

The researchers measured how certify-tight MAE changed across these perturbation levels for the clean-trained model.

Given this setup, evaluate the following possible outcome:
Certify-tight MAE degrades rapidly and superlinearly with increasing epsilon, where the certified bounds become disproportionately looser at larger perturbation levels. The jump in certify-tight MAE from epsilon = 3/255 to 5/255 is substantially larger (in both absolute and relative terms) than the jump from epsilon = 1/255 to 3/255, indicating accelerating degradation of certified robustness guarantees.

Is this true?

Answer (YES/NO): NO